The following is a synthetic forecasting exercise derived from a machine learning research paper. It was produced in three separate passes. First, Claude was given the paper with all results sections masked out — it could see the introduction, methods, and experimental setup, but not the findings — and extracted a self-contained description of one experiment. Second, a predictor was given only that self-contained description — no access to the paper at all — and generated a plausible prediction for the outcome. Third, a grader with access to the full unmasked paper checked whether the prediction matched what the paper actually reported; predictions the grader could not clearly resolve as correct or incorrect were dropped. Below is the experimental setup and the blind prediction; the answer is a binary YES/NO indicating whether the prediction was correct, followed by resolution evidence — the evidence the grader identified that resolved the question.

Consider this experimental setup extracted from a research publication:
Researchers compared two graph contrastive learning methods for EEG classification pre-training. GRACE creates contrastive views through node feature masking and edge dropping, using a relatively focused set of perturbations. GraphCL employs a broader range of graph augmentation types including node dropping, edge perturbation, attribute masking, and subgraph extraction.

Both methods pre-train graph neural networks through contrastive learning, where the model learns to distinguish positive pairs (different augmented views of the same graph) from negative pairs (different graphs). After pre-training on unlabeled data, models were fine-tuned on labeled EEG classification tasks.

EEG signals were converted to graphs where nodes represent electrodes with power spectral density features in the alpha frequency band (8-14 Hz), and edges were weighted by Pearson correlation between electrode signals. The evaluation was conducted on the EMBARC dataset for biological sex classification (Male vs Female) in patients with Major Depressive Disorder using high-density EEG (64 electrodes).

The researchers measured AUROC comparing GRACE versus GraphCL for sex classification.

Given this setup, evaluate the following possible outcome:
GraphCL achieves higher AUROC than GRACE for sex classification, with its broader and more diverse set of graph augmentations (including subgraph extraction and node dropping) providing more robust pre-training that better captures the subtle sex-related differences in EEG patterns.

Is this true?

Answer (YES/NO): NO